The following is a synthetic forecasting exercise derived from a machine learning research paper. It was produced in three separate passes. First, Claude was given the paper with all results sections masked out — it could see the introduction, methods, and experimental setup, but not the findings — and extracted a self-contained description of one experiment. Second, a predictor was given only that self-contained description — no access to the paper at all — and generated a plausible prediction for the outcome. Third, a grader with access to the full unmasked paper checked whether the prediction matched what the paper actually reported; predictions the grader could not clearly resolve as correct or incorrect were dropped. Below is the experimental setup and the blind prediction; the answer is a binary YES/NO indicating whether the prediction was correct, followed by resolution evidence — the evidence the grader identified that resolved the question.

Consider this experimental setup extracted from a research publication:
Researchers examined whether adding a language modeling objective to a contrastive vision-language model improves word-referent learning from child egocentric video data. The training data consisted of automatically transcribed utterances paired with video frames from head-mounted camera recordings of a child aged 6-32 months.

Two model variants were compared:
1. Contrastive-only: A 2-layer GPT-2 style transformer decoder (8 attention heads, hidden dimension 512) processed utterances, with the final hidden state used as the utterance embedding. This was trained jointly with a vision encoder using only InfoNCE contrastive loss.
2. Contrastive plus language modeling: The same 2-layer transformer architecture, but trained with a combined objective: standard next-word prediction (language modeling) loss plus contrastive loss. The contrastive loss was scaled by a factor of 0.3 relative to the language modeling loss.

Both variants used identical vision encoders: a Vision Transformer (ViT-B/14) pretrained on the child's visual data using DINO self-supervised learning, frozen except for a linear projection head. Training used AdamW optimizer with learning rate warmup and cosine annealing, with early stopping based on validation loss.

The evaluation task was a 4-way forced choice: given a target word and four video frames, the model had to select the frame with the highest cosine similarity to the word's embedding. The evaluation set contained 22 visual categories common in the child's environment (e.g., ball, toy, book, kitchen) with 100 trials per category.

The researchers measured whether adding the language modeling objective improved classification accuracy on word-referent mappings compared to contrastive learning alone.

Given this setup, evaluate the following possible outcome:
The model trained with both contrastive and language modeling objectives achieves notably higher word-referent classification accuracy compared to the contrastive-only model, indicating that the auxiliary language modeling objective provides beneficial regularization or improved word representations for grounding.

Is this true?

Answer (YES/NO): NO